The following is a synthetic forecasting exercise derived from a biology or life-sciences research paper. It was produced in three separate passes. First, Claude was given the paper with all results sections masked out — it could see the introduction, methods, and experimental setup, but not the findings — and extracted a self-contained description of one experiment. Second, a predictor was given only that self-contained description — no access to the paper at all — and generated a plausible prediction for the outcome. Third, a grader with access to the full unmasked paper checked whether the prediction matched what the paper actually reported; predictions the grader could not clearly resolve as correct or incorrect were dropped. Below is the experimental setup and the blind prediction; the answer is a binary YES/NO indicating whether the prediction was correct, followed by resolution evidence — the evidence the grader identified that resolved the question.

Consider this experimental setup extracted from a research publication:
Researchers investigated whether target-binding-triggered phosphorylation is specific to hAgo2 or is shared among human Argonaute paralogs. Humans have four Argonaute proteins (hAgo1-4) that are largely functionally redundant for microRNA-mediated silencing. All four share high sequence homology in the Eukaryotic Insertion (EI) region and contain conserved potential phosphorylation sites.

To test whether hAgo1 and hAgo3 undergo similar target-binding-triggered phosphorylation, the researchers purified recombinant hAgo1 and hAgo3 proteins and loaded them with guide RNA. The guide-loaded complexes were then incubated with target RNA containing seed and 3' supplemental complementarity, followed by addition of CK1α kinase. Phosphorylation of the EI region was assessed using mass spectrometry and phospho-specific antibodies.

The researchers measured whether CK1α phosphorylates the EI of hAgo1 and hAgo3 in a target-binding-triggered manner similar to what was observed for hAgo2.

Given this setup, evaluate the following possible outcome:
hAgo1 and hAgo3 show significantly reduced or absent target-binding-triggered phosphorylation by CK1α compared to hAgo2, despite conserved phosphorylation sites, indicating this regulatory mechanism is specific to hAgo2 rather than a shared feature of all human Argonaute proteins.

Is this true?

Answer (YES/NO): NO